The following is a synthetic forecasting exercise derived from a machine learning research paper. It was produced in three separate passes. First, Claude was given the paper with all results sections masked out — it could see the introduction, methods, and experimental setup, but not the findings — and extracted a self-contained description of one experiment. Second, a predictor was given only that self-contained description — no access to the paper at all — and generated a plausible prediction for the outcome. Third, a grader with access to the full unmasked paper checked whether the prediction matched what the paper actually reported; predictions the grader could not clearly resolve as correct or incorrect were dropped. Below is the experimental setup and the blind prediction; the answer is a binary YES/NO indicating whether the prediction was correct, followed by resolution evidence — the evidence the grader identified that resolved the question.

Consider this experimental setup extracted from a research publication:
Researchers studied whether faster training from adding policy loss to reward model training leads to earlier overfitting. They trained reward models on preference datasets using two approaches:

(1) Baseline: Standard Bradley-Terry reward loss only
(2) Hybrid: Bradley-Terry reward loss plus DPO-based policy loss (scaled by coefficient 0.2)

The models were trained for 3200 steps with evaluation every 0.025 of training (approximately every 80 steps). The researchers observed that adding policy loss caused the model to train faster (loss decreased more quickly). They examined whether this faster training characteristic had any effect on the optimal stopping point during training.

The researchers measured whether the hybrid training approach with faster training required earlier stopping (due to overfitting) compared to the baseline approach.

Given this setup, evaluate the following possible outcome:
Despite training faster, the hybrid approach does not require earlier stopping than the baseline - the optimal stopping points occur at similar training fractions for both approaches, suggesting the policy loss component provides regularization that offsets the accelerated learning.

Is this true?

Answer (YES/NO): NO